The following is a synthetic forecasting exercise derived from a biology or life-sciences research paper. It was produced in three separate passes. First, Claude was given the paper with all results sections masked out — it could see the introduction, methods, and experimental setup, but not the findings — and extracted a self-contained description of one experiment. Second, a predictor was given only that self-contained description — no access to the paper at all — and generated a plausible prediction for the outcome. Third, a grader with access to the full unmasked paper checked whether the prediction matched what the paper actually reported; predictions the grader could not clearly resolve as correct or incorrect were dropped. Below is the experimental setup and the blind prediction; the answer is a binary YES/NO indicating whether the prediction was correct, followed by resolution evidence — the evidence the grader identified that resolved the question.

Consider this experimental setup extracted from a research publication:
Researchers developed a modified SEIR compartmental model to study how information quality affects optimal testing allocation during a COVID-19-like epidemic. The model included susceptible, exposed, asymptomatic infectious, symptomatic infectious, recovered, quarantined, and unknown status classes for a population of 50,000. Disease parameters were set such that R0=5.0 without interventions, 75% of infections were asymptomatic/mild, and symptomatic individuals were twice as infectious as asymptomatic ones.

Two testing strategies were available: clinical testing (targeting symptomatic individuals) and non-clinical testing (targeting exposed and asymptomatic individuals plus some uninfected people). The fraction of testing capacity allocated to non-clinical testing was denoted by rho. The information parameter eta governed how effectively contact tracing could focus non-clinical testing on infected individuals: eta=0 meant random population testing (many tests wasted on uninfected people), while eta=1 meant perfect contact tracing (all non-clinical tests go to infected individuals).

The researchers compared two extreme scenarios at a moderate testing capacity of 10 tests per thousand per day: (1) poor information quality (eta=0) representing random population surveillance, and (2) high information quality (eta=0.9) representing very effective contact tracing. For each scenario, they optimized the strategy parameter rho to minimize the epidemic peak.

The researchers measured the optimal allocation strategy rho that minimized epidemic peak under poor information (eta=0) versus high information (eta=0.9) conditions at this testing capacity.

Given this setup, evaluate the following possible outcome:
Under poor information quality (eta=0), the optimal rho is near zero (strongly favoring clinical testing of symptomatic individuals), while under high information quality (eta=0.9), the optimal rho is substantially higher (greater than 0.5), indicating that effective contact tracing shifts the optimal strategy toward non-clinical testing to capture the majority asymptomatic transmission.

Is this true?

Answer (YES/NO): NO